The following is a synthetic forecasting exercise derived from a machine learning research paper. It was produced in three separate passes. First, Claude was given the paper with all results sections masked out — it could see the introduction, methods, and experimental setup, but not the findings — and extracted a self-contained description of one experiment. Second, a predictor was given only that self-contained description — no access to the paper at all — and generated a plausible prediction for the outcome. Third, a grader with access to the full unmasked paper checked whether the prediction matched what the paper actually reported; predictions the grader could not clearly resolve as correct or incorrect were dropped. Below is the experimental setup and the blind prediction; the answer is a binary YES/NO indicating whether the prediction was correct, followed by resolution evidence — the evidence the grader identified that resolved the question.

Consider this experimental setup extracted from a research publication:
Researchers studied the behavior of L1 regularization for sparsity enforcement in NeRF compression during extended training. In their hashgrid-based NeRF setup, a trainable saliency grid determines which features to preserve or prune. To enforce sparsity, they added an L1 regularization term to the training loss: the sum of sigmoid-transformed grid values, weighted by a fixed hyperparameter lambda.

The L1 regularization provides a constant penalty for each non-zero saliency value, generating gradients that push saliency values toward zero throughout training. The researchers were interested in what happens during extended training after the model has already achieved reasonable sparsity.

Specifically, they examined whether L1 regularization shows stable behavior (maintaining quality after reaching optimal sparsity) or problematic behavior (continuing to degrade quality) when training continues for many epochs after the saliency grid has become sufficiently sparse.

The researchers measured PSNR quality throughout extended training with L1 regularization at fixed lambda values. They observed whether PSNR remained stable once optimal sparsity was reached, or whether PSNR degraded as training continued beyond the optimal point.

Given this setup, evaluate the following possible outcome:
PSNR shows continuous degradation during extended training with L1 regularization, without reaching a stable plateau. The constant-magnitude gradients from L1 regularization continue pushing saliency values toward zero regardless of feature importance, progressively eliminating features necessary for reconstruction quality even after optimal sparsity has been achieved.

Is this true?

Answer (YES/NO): YES